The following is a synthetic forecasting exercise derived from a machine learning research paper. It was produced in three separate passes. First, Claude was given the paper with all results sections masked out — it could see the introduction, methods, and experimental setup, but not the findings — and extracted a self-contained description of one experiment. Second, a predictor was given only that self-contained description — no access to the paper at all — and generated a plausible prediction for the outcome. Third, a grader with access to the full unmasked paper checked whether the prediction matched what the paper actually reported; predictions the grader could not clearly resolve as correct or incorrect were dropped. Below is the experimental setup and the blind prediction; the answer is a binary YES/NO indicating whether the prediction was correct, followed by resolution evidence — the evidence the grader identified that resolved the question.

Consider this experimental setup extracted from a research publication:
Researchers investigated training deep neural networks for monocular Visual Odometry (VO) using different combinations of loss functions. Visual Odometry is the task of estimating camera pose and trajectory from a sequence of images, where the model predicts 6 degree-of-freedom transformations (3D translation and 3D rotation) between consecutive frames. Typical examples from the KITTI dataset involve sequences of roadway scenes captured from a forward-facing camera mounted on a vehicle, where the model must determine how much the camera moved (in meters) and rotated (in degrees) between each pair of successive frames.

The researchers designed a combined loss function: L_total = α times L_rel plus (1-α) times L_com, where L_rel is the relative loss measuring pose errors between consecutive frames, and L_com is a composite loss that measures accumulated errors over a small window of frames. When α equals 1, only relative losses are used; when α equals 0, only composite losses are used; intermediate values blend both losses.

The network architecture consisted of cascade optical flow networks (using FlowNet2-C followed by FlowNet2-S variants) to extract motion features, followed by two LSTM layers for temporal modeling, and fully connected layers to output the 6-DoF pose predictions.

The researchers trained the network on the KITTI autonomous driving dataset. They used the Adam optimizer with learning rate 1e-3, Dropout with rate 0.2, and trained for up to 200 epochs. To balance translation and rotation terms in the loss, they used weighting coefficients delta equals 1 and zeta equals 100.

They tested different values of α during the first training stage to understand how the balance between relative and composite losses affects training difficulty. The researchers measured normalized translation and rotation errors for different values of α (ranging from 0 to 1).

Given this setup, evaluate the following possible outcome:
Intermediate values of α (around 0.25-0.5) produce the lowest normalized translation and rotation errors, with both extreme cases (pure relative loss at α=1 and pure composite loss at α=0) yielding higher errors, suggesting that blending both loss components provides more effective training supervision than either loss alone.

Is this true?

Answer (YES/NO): NO